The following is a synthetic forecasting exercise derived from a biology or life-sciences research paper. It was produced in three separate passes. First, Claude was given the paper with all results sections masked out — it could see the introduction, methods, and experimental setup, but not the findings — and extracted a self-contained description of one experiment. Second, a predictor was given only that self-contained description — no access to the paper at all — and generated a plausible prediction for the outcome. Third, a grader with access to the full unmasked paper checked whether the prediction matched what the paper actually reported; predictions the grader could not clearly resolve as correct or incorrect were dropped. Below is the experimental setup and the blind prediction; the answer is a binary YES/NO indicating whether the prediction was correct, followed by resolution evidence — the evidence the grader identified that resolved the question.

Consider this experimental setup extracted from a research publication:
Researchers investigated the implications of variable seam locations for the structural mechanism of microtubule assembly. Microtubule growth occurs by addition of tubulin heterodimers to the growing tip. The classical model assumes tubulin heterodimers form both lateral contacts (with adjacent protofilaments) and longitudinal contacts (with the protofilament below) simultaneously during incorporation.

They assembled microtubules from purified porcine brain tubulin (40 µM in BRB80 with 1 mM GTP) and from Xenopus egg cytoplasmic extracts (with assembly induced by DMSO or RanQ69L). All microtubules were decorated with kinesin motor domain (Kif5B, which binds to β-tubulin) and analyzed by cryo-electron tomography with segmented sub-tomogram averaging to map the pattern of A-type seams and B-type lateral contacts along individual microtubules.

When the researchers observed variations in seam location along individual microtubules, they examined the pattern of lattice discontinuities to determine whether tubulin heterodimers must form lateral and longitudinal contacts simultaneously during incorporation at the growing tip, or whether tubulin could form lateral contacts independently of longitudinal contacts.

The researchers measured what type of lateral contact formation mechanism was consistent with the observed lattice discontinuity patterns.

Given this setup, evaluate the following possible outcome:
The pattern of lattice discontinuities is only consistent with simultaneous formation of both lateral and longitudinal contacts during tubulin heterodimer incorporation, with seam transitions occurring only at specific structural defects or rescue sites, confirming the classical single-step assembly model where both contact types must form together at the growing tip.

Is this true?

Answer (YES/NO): NO